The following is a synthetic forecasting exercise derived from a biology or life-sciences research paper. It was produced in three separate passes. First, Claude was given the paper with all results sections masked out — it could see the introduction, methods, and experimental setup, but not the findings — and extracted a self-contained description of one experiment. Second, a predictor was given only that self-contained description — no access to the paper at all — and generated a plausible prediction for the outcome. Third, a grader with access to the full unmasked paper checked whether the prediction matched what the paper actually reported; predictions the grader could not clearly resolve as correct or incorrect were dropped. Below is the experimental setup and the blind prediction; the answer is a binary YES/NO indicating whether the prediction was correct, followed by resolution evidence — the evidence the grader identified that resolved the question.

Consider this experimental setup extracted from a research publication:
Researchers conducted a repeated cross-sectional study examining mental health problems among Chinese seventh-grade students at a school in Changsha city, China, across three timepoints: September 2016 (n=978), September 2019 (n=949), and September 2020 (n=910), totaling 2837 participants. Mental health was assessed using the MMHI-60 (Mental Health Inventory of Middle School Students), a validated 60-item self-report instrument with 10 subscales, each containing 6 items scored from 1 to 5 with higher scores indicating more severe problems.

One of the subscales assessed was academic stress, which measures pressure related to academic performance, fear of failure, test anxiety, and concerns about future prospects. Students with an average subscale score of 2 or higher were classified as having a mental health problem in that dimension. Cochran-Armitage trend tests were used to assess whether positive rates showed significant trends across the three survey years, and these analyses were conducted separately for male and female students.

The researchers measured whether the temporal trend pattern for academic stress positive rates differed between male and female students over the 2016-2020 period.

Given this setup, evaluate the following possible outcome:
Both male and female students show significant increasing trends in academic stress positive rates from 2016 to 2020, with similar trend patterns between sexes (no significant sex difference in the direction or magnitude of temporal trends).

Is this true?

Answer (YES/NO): NO